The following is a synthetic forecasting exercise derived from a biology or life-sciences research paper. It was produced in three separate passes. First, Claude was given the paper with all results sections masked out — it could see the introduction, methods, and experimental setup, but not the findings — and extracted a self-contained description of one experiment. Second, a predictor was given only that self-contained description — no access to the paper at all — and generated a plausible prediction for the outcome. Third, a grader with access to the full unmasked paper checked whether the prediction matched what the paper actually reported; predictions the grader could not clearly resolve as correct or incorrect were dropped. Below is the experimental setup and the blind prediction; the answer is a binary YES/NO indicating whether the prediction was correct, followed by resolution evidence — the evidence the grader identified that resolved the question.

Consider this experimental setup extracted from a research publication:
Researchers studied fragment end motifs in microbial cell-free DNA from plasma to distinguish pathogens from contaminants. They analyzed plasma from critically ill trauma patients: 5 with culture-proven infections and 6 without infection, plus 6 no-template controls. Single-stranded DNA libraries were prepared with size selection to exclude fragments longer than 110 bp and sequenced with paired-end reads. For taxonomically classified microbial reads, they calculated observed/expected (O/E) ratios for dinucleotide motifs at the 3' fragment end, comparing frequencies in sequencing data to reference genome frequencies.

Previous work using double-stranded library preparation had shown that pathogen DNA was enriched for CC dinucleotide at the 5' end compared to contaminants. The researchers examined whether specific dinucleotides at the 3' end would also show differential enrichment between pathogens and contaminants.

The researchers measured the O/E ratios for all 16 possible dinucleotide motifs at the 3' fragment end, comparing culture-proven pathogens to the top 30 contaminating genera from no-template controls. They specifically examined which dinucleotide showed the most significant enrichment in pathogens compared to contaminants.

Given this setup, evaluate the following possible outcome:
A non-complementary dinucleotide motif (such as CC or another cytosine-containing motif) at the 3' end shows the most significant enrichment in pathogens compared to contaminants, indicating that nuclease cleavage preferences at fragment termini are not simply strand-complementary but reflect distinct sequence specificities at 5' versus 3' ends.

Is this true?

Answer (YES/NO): NO